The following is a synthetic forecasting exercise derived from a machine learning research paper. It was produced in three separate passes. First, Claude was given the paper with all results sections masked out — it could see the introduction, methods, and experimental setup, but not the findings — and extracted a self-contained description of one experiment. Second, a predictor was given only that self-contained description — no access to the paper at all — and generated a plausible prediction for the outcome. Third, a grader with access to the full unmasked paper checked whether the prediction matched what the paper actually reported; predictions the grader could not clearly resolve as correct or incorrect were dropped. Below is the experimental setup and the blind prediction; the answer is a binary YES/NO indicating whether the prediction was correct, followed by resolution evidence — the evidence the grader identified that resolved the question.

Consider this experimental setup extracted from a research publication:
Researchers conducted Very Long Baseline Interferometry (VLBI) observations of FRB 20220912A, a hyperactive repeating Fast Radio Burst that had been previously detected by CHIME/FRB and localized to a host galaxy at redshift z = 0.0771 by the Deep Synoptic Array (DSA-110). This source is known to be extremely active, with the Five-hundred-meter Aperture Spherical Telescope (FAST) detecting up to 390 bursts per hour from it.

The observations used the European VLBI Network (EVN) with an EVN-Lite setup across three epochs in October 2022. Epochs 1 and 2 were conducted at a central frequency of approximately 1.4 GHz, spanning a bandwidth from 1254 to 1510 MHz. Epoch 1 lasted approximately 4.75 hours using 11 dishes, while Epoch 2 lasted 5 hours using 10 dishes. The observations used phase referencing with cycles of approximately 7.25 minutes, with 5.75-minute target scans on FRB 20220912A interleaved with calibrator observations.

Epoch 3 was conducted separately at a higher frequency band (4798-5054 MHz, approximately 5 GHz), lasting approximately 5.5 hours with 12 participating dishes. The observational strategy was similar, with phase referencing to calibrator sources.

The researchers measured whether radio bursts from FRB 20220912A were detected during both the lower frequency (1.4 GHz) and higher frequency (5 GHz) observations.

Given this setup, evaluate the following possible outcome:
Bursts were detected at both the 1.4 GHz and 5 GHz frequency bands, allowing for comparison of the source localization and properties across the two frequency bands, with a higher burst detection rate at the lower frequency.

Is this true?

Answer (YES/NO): NO